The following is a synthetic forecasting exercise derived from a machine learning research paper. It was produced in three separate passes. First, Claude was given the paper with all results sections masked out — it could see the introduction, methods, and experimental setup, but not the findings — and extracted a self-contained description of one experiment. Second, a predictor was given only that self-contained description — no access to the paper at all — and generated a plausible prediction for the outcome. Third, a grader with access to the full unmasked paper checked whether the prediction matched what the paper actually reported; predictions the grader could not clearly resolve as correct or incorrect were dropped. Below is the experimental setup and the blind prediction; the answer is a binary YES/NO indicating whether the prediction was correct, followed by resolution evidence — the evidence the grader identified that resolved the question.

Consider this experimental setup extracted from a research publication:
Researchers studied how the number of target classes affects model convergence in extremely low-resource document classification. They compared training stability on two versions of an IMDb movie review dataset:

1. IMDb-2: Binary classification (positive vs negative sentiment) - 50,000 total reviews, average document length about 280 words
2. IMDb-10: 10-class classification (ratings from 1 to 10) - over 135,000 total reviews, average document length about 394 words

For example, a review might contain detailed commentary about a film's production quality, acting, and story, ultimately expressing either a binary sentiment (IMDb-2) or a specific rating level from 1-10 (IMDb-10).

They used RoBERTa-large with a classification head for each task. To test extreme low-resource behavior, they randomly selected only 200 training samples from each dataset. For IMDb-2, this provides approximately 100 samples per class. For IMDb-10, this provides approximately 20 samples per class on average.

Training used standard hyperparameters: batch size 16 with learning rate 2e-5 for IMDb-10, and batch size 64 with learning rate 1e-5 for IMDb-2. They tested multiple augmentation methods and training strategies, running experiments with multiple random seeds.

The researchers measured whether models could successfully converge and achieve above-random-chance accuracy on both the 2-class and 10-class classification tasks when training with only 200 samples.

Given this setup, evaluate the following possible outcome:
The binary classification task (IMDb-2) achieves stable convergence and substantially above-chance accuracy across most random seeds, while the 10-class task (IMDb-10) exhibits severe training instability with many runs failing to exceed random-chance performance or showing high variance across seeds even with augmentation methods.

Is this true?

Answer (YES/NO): YES